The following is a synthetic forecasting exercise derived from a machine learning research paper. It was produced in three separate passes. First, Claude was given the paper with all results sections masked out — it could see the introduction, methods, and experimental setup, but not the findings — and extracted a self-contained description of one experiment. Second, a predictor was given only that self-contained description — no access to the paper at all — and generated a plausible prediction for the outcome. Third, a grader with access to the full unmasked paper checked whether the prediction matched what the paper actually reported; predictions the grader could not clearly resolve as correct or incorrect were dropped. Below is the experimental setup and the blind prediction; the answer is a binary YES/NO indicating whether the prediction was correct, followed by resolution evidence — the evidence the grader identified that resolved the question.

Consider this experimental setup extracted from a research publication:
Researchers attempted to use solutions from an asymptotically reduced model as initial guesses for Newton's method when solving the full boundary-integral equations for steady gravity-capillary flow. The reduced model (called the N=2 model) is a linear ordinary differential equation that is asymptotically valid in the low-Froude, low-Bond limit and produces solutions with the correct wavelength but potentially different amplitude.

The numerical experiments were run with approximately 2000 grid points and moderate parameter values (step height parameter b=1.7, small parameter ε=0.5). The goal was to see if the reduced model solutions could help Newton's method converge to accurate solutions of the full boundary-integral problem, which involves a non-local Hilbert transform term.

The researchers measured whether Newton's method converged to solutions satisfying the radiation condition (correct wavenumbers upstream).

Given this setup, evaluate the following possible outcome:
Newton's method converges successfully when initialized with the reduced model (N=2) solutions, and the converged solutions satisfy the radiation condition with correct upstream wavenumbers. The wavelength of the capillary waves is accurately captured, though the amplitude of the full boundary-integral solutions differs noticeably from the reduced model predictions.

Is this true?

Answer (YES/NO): NO